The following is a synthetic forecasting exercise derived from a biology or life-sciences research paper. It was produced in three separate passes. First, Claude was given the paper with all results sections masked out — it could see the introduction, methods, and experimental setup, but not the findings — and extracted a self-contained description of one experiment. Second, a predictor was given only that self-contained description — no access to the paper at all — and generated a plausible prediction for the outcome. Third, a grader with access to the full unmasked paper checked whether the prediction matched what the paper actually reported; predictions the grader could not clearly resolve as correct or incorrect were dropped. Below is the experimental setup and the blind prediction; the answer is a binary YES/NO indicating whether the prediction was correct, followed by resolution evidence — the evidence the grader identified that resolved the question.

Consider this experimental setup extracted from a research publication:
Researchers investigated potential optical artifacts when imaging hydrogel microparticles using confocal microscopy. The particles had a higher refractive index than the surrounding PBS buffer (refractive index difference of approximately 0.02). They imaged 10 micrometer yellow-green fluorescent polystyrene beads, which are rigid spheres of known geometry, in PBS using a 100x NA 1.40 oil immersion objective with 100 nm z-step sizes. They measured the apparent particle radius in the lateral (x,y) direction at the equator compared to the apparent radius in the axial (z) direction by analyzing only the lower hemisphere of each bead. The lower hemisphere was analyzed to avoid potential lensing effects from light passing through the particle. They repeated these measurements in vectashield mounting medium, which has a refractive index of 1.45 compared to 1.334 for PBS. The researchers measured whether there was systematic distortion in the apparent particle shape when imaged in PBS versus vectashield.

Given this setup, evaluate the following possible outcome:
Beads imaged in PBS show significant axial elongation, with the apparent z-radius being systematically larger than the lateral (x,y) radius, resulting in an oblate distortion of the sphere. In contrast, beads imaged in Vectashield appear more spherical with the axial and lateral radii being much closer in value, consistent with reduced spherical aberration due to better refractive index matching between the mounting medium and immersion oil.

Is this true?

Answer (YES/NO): NO